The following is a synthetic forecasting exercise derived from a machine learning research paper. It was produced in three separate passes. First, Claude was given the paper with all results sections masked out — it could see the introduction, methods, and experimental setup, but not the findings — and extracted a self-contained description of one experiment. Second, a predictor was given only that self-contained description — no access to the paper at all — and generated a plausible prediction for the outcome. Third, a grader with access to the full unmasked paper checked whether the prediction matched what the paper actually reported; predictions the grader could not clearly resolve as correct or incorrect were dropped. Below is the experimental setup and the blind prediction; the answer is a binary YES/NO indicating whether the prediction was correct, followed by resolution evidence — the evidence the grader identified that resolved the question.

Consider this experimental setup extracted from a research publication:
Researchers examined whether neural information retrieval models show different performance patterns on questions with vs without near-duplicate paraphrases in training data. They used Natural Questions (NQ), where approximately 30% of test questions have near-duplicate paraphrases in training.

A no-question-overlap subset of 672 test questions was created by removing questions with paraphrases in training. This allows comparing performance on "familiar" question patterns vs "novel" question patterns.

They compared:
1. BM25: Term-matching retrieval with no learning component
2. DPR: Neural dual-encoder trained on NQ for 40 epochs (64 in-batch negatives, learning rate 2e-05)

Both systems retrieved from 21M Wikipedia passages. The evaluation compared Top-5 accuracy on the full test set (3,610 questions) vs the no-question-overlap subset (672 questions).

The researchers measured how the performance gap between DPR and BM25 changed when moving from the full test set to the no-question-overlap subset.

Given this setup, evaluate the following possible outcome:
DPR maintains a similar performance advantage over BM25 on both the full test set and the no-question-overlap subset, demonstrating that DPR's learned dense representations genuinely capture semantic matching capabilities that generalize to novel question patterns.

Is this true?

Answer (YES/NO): NO